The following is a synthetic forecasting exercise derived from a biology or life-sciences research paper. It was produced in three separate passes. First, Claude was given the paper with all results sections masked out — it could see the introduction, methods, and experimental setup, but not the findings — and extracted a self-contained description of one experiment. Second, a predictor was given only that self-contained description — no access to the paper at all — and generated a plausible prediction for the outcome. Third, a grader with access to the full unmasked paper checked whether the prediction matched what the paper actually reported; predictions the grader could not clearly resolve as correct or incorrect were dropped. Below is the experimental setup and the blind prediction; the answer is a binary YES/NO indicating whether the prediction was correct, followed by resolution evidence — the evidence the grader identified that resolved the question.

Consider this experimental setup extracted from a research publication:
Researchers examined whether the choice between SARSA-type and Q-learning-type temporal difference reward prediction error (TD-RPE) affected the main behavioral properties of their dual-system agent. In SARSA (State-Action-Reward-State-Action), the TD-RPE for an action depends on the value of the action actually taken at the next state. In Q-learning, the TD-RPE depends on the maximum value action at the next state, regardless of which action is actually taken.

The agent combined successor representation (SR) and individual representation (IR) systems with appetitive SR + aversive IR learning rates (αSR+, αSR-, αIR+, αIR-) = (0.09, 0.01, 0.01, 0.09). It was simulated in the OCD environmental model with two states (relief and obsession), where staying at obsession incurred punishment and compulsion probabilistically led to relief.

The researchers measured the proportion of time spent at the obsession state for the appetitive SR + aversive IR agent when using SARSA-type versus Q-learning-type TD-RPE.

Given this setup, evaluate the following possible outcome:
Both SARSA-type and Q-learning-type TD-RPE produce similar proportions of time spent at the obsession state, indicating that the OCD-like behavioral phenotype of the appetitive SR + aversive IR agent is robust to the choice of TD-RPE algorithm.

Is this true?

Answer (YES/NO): YES